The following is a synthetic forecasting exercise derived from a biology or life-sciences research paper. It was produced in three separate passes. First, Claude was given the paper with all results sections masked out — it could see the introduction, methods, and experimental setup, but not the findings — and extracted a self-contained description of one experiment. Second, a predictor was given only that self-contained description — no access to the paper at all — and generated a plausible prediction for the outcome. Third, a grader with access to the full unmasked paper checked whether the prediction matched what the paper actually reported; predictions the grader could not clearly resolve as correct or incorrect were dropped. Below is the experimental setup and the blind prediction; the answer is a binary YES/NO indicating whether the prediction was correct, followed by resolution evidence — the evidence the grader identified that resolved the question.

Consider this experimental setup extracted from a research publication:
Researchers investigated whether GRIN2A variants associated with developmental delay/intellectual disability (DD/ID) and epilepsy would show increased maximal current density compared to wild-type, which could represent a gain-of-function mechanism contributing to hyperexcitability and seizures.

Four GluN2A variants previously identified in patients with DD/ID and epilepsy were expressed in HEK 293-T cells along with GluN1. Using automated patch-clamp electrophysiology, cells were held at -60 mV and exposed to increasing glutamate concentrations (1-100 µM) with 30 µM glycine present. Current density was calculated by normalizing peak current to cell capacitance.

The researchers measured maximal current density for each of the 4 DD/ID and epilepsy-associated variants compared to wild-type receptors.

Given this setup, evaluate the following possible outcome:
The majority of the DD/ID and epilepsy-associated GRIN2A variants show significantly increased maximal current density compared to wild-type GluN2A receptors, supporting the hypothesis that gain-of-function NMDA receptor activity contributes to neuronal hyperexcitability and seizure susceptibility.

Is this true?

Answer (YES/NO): NO